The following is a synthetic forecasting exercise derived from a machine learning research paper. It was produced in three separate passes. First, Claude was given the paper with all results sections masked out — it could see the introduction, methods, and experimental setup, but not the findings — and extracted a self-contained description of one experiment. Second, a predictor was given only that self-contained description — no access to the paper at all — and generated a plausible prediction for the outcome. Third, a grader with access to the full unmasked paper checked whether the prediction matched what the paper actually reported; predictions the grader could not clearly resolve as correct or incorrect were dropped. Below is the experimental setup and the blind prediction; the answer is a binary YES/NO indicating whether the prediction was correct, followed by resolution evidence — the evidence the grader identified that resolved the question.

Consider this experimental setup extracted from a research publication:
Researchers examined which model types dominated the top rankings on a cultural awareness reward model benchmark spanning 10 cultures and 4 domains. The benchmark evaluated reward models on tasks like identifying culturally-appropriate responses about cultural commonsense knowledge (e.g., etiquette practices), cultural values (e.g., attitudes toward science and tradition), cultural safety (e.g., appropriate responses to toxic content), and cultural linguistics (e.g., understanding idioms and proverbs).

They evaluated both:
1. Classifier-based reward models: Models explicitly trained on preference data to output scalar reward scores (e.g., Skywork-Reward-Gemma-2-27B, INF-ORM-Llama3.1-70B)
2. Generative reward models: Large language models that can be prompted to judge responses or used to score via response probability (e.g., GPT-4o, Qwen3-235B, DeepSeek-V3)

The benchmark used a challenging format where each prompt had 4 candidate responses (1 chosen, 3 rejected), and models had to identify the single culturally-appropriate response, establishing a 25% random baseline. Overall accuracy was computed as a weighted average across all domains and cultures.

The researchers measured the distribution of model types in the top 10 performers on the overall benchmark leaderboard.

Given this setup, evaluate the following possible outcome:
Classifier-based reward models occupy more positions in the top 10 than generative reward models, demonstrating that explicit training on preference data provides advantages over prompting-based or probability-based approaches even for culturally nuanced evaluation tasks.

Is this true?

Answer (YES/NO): NO